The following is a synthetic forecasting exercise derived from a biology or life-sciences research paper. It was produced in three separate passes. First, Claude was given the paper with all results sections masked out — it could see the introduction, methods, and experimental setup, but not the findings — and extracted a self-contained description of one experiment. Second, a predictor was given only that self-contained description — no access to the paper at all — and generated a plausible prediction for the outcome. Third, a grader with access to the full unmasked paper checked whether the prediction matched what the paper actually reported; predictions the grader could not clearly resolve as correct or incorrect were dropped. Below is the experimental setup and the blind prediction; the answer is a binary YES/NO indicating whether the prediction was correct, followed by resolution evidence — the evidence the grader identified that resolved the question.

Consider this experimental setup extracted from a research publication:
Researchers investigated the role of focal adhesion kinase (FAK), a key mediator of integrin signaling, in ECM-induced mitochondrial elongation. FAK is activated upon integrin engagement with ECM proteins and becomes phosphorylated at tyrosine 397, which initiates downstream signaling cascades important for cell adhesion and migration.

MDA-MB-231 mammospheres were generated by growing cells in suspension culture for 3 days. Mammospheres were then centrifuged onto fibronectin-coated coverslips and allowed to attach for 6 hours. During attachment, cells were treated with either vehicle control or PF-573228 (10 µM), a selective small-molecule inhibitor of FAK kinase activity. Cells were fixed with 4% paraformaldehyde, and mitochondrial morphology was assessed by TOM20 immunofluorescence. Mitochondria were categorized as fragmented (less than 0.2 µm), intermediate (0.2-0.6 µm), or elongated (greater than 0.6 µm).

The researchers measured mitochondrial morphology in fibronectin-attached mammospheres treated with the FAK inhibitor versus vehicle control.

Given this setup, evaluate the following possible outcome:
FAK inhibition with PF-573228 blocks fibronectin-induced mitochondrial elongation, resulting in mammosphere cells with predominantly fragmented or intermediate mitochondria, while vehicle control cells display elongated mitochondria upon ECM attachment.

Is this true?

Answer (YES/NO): YES